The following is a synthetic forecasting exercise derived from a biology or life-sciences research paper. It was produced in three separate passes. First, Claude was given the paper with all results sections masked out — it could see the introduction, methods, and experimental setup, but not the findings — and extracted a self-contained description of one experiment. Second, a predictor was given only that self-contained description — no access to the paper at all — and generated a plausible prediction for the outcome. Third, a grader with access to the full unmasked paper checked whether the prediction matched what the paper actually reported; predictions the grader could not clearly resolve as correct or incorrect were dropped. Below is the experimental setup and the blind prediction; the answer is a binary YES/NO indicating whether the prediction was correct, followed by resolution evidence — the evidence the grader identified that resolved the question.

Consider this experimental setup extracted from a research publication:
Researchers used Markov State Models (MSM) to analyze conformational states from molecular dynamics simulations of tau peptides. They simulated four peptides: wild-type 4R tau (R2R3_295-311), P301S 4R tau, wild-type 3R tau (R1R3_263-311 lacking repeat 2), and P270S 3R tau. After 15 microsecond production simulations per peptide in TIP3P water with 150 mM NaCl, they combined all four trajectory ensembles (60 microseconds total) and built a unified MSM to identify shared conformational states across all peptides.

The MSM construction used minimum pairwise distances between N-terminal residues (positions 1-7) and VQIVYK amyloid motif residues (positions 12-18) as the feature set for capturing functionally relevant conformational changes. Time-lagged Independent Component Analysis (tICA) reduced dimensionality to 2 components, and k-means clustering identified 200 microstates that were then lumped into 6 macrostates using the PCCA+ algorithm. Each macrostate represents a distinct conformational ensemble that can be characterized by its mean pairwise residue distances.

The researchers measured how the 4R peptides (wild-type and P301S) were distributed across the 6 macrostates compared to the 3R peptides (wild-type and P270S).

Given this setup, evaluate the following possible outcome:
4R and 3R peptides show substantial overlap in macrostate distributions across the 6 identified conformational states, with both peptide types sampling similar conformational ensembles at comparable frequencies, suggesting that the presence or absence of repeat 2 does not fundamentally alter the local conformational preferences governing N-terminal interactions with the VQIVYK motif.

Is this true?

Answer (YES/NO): NO